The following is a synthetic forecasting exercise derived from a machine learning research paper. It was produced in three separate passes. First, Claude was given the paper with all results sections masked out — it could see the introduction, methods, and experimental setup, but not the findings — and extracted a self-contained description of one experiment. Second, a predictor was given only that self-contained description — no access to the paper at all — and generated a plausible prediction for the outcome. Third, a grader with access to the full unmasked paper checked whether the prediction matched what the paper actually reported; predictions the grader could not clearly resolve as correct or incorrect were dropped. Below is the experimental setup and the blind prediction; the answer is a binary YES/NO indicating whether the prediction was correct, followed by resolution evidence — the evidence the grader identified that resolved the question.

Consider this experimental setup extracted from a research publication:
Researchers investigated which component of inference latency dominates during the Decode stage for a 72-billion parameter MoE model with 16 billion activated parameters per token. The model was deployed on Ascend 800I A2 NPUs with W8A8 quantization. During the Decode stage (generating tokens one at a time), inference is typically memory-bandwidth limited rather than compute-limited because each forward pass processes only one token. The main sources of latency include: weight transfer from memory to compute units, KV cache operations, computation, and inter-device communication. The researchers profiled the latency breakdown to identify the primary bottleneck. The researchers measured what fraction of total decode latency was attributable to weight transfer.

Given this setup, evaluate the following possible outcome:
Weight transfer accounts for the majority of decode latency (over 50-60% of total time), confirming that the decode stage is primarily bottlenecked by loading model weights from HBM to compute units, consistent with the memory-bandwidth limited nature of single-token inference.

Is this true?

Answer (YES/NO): NO